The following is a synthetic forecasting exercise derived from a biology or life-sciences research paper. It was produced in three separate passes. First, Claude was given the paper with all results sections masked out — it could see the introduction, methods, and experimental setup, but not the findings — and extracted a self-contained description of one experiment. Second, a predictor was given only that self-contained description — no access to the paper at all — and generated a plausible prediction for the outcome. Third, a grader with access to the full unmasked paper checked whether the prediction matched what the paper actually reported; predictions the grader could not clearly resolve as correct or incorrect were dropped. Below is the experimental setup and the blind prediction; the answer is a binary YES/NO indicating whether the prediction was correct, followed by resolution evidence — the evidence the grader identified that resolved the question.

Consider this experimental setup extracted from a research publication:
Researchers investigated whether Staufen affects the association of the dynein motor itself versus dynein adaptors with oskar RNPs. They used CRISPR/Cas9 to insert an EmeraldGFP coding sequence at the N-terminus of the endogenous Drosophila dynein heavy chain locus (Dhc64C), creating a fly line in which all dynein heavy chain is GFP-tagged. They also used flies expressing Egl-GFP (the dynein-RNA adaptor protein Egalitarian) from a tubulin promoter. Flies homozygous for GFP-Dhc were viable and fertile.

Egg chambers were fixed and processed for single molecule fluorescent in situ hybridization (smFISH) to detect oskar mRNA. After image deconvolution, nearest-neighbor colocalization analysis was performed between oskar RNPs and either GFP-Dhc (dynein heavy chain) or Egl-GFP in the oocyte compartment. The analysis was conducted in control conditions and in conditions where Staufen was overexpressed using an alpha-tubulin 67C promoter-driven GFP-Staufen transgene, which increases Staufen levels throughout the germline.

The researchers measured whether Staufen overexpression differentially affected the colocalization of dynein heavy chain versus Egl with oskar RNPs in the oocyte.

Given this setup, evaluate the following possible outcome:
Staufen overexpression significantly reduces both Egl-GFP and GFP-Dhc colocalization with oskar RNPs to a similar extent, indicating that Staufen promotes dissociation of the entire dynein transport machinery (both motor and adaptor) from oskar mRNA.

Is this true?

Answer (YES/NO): NO